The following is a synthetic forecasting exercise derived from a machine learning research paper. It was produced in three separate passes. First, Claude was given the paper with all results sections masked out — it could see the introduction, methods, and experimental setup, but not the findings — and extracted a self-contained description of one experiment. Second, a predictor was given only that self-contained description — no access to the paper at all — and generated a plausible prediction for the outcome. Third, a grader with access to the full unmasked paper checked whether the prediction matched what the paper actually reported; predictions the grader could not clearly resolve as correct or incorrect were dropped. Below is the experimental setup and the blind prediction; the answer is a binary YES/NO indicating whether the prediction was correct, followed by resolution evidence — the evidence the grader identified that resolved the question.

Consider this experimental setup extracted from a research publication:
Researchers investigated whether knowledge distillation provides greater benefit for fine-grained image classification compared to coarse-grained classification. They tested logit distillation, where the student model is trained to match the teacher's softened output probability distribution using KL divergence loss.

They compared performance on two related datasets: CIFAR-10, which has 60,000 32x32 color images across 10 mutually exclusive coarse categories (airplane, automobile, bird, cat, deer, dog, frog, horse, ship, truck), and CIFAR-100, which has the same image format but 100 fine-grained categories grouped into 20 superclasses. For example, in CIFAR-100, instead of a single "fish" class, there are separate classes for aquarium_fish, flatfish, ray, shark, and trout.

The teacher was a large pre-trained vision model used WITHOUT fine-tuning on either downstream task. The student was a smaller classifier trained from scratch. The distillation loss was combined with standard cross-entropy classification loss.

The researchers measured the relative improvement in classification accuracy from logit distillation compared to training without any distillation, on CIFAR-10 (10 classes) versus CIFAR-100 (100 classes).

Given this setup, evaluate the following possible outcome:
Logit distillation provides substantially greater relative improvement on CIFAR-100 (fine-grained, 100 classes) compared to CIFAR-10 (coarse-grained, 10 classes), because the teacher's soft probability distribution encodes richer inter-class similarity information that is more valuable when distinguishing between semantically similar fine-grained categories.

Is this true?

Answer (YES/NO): YES